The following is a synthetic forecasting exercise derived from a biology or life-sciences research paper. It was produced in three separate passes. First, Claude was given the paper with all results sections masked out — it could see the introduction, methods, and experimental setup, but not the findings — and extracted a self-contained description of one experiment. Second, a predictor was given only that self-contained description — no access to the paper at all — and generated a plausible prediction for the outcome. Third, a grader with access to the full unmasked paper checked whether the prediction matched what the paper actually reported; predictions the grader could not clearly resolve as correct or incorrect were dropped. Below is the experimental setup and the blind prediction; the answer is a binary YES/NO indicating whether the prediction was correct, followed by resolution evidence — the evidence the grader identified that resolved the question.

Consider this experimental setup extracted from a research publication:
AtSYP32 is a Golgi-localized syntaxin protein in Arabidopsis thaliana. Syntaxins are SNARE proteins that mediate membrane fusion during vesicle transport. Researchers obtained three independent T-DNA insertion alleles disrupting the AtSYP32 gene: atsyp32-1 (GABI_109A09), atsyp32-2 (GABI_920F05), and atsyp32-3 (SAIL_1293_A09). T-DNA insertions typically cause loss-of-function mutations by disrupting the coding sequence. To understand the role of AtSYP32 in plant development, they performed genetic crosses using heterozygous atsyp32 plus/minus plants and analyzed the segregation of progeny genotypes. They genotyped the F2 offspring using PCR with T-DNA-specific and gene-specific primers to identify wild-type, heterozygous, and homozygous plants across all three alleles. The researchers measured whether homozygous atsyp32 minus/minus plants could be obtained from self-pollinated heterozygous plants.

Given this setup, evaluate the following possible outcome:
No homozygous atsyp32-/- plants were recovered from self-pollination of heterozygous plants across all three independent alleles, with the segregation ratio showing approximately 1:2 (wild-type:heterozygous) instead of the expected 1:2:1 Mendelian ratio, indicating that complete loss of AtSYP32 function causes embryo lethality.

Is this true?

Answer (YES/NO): NO